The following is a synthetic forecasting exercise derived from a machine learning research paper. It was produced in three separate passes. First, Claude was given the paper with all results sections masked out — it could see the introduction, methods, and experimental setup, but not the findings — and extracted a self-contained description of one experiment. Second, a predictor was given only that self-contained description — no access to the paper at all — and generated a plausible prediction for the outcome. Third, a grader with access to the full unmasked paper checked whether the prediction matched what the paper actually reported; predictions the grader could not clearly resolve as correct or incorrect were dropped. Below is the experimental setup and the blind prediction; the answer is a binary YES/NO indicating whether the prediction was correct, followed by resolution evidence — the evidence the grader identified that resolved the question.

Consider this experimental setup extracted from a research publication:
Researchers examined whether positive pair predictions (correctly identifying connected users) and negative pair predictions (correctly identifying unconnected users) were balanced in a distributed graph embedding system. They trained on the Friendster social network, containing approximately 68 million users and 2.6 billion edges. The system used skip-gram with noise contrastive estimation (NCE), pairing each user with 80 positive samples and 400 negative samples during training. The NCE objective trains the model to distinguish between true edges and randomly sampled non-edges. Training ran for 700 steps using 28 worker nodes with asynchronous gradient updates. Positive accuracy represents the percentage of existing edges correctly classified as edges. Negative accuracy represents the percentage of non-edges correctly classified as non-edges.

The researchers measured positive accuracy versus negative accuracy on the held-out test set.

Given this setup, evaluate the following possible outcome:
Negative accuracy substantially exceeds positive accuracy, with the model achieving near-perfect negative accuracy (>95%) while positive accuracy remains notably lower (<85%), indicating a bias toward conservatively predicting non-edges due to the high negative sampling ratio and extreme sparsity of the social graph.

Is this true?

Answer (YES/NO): NO